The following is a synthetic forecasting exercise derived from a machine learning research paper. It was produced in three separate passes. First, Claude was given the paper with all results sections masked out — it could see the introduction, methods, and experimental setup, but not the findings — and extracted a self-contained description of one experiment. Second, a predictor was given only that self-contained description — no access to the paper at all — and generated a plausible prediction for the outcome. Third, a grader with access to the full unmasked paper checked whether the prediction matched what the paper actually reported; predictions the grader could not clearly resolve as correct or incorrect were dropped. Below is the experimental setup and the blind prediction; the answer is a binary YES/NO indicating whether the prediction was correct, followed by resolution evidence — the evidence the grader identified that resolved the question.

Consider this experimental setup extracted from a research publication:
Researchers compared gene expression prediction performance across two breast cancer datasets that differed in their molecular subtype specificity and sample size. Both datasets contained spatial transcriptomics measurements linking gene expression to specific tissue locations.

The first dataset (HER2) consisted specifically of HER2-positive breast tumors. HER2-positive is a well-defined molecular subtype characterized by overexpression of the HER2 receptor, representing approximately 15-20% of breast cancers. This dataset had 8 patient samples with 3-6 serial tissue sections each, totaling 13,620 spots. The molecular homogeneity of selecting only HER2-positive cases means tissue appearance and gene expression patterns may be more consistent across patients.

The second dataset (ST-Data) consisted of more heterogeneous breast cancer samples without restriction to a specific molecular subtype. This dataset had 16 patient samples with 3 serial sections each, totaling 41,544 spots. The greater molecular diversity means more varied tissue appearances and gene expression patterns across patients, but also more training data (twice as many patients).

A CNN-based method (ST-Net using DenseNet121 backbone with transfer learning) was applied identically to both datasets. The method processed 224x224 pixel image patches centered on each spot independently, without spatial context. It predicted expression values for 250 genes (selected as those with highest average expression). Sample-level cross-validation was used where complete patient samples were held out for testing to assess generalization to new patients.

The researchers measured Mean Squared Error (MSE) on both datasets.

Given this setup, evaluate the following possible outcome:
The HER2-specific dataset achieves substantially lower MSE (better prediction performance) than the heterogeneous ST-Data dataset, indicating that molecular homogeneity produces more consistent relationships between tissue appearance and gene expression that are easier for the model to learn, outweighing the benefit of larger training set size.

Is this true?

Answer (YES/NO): YES